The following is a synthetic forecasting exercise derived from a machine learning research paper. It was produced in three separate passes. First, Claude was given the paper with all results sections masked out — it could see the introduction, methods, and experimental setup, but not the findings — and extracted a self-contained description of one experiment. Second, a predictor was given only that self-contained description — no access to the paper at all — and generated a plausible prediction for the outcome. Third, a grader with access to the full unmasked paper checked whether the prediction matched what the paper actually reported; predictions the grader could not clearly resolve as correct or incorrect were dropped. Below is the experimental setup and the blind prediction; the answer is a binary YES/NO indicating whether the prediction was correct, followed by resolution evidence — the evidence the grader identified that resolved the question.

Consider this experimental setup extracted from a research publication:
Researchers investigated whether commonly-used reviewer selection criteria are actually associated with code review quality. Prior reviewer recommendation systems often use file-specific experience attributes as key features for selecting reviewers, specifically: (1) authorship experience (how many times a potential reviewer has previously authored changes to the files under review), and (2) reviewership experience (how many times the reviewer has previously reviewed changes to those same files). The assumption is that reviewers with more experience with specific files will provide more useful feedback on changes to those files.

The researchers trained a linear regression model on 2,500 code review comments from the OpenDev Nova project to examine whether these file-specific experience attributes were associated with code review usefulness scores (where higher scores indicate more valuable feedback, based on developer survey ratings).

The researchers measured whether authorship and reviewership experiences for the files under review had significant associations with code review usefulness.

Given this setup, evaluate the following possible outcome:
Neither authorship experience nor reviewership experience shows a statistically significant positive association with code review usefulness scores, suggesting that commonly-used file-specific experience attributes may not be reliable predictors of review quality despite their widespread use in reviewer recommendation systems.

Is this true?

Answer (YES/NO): YES